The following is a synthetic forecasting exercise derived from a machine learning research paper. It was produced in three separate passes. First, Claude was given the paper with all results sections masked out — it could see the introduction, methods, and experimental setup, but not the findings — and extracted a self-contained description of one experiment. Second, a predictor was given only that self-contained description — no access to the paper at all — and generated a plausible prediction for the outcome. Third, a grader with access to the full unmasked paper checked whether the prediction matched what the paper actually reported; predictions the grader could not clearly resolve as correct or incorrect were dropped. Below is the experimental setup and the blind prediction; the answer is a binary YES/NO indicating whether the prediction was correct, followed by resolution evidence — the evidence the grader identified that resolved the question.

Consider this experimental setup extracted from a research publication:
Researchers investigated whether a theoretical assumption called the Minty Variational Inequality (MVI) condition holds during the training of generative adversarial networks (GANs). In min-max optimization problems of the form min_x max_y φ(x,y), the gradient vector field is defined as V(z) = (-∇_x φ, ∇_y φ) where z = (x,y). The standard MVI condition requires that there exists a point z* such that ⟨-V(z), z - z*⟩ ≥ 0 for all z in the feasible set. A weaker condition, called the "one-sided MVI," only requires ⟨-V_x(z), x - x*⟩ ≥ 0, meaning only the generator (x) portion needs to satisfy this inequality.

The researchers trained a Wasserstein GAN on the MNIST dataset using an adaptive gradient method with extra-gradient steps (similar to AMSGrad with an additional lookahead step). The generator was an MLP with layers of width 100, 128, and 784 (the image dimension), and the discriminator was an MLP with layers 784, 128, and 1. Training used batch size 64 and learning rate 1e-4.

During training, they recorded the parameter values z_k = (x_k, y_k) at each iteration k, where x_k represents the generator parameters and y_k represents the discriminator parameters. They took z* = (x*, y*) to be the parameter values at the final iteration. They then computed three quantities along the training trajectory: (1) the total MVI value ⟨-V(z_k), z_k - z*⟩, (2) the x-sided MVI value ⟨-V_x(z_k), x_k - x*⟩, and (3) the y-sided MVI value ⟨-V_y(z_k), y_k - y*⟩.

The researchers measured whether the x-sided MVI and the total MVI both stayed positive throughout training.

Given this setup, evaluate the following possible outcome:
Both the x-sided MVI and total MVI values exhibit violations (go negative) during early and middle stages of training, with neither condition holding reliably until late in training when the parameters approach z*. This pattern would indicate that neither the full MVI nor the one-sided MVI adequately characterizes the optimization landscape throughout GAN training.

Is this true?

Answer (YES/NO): NO